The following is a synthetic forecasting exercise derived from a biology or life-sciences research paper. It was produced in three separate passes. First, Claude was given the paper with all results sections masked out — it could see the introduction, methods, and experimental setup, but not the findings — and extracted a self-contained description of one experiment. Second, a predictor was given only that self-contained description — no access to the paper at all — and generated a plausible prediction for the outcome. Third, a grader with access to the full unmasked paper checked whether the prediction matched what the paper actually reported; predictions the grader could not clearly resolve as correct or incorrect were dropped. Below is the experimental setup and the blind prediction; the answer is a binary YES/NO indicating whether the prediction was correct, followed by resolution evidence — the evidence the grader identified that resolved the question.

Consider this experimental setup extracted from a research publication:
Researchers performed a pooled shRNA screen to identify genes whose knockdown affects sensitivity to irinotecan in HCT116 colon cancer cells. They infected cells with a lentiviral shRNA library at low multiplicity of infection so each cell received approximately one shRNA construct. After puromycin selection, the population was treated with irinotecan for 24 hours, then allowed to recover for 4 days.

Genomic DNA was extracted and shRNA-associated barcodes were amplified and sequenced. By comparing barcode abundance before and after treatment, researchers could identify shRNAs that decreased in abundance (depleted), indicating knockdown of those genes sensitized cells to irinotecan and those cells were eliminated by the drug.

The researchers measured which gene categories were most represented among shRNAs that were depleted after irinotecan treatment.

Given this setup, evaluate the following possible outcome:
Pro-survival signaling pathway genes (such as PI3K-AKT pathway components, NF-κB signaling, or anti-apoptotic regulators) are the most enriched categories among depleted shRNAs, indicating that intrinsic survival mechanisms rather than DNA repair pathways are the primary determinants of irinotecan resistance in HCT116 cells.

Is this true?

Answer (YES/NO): NO